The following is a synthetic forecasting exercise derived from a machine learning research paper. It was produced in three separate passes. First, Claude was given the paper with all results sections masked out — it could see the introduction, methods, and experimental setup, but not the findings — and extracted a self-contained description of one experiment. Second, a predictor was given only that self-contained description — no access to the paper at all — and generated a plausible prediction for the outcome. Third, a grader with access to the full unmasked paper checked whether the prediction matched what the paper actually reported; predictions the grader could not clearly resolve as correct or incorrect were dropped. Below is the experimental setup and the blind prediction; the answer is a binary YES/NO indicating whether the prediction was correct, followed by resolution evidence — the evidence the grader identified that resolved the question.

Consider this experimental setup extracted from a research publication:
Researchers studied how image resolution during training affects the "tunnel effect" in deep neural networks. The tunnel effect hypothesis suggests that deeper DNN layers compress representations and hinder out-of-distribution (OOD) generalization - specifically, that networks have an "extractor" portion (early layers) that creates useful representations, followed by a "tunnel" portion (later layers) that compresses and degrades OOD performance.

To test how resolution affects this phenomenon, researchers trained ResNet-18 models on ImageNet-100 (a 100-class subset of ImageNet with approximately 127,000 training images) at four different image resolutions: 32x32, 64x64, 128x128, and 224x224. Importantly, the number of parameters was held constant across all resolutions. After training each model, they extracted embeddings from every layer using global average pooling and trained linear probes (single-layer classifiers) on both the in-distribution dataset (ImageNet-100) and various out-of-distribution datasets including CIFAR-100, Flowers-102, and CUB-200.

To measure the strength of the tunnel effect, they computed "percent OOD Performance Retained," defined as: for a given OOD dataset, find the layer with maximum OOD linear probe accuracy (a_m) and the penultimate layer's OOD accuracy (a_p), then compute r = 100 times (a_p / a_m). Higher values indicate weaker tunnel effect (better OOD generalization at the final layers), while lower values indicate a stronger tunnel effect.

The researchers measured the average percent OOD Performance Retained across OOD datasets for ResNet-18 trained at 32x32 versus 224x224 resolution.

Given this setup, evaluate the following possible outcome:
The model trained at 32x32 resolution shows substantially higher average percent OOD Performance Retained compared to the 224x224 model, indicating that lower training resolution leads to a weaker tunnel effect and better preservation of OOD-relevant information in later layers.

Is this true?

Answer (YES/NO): NO